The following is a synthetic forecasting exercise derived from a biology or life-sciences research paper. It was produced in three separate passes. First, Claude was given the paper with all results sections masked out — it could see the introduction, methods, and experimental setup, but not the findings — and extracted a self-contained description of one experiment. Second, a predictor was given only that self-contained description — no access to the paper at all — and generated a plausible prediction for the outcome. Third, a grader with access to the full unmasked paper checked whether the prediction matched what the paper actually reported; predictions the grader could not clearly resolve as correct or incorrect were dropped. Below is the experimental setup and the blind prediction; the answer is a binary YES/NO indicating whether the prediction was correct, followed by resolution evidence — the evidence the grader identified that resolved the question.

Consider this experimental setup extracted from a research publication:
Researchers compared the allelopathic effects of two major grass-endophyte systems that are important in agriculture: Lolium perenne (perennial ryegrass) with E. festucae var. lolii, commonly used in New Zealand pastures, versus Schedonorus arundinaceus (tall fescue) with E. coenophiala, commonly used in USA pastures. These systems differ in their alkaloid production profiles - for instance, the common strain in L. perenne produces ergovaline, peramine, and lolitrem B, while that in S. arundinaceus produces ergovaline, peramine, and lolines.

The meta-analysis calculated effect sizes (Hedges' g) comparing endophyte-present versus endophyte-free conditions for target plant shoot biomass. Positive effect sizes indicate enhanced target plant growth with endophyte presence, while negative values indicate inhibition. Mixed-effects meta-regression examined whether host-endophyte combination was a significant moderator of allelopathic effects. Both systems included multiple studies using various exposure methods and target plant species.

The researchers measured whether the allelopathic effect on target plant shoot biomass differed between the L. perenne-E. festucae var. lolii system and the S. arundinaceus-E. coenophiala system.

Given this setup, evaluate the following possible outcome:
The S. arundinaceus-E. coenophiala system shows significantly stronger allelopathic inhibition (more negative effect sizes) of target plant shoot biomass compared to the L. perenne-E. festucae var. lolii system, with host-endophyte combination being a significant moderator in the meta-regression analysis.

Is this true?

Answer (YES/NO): NO